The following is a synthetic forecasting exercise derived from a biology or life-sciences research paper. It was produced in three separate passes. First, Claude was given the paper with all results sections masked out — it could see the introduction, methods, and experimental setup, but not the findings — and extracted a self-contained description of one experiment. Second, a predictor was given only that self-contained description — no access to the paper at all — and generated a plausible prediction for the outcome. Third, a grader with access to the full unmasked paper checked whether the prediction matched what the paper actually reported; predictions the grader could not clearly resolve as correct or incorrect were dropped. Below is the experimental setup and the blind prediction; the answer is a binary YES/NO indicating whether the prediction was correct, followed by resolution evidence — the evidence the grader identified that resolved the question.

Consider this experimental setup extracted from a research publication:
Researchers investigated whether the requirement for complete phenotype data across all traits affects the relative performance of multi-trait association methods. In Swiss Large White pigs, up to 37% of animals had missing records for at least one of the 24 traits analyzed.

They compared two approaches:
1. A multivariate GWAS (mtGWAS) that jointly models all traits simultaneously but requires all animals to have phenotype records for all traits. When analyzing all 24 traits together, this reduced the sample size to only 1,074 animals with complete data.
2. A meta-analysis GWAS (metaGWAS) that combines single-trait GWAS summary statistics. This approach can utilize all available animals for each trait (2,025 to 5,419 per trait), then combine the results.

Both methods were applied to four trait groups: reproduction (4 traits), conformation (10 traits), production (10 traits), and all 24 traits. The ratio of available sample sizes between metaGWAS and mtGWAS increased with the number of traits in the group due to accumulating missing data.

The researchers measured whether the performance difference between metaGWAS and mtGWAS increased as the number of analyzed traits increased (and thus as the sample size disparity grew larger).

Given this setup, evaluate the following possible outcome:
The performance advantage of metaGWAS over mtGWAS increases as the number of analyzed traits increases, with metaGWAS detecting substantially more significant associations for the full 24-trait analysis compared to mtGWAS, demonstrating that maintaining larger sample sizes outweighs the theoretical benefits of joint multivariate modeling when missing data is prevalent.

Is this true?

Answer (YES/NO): YES